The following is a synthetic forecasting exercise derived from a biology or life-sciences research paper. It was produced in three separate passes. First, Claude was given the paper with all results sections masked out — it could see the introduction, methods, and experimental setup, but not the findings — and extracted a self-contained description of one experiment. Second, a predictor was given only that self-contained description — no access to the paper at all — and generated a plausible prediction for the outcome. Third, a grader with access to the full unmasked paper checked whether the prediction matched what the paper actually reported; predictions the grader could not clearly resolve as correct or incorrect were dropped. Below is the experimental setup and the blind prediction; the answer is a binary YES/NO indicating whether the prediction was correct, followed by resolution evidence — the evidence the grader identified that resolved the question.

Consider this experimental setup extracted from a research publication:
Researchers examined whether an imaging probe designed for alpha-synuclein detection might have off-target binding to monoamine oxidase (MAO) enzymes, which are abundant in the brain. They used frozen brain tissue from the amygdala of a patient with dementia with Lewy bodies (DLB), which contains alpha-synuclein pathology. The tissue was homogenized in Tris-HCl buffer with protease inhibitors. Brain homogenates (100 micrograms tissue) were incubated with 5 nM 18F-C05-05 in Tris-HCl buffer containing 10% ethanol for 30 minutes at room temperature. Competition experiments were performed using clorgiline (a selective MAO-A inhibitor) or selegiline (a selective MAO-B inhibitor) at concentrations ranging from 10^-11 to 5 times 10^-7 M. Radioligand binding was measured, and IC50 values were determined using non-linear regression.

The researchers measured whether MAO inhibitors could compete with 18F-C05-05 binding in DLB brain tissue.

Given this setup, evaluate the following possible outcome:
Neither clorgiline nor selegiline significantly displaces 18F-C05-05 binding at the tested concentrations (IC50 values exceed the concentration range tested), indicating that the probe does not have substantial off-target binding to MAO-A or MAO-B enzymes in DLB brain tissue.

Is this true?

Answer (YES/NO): YES